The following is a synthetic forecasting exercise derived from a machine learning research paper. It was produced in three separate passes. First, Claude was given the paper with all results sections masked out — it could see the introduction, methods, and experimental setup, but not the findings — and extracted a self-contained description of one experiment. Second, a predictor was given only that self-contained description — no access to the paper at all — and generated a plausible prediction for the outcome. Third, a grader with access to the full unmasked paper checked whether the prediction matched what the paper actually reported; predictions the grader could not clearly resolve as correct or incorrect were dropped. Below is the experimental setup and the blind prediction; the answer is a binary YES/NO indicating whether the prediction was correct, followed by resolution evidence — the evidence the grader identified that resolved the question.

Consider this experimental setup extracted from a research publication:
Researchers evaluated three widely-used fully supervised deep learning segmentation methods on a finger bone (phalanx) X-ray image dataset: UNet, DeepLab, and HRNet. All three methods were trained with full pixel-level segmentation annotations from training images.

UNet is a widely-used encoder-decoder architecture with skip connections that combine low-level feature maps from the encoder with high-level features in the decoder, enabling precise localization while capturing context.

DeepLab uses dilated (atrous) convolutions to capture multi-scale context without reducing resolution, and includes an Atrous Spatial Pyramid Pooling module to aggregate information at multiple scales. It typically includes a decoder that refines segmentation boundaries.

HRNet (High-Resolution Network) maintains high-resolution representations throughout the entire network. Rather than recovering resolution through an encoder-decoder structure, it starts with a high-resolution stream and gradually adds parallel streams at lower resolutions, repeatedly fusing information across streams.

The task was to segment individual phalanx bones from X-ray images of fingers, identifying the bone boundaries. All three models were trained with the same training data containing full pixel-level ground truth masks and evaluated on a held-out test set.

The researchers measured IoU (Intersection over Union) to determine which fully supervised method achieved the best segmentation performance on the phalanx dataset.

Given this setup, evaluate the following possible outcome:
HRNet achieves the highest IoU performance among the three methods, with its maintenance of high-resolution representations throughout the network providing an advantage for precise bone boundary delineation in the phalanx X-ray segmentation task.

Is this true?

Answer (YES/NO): NO